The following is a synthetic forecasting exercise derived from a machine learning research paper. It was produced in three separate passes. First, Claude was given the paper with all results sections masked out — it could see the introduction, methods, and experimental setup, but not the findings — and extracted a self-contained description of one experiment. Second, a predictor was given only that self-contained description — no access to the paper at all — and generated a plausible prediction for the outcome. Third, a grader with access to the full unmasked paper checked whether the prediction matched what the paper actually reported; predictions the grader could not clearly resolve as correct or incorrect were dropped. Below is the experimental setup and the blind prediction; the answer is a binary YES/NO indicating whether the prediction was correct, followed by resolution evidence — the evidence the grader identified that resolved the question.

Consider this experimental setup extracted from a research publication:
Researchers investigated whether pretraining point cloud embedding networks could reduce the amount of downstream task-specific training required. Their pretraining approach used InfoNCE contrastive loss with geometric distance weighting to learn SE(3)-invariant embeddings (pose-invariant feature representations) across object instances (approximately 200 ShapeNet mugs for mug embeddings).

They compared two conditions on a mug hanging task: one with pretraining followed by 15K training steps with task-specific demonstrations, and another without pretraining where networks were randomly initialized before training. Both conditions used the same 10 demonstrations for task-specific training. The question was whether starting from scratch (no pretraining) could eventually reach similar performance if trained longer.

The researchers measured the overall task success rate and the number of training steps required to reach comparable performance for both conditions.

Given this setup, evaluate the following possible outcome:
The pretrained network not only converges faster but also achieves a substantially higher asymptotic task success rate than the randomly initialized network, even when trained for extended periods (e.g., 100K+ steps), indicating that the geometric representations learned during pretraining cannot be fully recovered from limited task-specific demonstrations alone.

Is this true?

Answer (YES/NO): NO